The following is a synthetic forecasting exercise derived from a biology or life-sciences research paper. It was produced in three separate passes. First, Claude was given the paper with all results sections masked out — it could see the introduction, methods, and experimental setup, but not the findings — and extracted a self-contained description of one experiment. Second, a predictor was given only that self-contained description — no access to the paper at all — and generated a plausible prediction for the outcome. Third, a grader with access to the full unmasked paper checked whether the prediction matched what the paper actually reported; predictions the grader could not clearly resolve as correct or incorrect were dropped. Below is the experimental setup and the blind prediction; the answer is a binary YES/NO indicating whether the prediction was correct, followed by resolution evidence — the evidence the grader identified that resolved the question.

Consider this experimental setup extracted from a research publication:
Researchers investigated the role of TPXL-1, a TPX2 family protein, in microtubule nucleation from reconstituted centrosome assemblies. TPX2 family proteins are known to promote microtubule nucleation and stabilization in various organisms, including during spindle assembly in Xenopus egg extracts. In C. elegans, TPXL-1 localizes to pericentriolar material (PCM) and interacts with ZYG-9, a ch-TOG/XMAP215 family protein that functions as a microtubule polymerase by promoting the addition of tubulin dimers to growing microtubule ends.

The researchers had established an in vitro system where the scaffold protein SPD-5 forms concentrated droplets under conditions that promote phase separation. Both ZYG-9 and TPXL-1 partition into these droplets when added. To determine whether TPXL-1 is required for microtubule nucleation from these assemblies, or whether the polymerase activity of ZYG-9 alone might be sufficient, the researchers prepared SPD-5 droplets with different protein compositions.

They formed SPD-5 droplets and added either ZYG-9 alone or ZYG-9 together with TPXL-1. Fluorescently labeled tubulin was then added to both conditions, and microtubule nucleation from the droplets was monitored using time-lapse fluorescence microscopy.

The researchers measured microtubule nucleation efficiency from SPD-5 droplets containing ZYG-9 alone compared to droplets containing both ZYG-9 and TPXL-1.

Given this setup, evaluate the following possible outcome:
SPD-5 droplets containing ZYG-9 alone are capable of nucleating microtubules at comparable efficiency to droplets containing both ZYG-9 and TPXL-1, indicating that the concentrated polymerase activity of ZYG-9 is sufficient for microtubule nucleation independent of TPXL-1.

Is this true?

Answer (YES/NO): NO